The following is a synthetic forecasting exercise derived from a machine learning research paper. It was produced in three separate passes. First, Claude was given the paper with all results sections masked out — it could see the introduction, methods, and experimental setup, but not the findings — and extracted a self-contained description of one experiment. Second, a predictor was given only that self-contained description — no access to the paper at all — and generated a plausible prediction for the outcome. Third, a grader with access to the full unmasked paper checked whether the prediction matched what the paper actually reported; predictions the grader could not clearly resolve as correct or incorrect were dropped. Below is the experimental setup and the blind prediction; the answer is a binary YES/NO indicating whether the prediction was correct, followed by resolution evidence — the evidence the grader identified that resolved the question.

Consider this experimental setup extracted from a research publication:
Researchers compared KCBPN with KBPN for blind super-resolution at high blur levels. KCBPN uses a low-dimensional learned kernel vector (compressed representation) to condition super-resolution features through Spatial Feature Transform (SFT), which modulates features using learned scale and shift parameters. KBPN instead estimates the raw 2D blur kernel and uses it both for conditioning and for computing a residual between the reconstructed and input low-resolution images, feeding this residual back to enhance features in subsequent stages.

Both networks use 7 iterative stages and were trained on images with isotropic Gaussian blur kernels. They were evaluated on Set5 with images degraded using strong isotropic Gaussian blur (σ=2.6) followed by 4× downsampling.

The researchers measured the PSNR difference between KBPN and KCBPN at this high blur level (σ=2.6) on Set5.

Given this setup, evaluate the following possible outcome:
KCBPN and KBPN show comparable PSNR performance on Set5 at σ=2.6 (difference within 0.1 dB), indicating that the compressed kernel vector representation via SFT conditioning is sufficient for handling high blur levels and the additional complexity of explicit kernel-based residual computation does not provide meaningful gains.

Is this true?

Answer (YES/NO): NO